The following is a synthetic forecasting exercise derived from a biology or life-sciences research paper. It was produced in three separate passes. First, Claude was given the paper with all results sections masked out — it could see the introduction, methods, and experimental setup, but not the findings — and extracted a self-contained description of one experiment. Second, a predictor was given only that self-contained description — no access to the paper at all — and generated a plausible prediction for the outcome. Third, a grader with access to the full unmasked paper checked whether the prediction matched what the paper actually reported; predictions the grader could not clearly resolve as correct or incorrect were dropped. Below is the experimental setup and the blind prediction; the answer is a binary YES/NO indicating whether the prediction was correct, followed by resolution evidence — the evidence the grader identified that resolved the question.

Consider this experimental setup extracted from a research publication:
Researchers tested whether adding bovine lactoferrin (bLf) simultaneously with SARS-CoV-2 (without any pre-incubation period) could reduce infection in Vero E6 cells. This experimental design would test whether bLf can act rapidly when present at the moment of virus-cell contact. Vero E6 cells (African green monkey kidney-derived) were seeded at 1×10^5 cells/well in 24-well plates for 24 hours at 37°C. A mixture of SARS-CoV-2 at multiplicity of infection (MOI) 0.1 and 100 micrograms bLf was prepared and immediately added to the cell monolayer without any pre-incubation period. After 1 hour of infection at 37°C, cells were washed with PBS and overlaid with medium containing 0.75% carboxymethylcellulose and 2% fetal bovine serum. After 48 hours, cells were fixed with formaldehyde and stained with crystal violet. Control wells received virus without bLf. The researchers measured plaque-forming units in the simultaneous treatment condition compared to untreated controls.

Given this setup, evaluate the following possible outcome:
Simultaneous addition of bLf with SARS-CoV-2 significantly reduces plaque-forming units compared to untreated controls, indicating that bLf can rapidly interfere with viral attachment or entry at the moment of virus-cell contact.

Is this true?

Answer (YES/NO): NO